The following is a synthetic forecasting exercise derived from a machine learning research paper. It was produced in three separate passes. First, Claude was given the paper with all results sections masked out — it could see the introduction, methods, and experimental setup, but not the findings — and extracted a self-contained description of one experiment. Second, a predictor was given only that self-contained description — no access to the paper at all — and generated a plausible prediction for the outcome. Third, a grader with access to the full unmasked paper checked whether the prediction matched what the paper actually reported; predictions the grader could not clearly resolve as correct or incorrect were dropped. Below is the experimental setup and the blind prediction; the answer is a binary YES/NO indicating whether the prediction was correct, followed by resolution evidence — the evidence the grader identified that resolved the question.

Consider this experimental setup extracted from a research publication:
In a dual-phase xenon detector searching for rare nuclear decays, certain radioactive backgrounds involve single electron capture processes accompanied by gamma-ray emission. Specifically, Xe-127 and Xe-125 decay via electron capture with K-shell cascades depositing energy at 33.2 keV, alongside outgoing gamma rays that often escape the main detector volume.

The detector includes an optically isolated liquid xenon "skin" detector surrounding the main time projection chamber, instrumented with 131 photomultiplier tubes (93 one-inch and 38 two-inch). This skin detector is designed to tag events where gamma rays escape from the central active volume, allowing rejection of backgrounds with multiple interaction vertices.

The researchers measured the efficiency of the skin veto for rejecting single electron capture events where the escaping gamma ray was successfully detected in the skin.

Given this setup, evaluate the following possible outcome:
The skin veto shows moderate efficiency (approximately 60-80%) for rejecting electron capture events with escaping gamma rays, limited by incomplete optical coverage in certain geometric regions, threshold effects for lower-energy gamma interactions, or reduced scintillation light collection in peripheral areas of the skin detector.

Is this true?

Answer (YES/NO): YES